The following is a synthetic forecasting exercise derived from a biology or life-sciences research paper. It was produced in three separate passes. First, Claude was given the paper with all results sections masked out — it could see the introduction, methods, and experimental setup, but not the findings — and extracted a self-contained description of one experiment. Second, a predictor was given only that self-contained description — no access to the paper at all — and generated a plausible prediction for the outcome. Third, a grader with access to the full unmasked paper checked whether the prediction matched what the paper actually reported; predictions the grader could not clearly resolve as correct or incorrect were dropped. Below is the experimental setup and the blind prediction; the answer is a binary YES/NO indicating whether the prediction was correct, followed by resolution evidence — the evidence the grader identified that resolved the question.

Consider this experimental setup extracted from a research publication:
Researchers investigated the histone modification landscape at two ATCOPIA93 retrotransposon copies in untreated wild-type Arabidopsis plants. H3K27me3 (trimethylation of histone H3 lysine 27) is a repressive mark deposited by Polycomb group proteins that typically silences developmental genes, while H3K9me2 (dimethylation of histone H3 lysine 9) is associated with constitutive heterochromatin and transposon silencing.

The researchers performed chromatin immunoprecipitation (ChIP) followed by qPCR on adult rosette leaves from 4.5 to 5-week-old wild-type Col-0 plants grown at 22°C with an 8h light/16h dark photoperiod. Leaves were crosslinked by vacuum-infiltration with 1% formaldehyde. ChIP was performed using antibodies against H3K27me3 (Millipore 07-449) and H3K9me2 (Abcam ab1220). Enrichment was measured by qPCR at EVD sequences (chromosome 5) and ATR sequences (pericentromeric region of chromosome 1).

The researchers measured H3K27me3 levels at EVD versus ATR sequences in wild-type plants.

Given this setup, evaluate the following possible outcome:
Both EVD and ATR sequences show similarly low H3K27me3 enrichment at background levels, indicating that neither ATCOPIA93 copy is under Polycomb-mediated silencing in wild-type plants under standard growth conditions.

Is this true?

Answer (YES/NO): NO